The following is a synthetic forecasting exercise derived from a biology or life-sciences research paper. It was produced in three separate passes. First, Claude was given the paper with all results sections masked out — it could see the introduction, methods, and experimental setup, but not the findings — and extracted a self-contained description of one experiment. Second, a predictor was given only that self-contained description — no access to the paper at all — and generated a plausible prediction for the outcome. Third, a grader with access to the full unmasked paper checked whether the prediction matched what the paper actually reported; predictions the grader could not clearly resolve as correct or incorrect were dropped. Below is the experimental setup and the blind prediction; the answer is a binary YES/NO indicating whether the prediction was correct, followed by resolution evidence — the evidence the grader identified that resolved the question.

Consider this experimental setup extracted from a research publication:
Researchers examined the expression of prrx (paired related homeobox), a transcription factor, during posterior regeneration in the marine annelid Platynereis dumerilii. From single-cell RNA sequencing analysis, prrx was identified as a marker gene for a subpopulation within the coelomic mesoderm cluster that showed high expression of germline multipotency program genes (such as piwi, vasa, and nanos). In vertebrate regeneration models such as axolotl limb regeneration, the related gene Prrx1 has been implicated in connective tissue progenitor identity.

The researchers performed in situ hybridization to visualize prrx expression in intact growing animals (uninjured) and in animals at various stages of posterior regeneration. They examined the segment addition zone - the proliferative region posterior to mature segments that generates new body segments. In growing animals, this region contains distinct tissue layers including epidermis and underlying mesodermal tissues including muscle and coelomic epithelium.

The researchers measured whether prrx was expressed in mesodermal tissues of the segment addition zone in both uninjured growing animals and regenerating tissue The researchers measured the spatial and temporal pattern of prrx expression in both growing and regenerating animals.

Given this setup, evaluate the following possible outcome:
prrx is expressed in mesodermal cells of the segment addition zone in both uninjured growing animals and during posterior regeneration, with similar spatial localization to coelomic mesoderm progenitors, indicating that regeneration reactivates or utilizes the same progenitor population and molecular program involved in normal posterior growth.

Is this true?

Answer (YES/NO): NO